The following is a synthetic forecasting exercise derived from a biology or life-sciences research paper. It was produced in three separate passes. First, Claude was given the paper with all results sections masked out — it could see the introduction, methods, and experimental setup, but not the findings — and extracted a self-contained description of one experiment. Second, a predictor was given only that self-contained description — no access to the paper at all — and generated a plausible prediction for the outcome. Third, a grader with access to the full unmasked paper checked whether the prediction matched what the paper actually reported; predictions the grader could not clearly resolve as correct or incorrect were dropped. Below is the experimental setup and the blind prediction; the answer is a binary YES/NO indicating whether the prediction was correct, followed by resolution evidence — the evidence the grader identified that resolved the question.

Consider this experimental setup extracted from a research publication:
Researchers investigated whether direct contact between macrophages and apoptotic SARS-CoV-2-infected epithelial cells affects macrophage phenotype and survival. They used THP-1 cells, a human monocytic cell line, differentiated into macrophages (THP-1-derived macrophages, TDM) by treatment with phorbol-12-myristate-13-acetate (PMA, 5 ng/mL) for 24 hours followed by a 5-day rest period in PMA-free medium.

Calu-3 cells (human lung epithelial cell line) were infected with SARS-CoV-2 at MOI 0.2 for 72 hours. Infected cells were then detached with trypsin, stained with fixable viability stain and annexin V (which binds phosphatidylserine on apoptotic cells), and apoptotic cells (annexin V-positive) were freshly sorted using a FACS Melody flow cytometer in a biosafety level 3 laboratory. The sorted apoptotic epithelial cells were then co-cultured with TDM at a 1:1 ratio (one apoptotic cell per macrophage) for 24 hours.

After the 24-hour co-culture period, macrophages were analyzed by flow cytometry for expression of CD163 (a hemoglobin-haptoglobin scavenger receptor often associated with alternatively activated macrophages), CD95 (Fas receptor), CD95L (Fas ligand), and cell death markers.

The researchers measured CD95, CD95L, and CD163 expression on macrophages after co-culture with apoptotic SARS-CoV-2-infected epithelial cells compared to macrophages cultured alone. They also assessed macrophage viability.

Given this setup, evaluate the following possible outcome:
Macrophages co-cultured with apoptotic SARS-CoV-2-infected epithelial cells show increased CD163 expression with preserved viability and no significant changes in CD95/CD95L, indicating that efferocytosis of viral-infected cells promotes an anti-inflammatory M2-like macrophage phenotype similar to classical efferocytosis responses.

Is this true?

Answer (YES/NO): NO